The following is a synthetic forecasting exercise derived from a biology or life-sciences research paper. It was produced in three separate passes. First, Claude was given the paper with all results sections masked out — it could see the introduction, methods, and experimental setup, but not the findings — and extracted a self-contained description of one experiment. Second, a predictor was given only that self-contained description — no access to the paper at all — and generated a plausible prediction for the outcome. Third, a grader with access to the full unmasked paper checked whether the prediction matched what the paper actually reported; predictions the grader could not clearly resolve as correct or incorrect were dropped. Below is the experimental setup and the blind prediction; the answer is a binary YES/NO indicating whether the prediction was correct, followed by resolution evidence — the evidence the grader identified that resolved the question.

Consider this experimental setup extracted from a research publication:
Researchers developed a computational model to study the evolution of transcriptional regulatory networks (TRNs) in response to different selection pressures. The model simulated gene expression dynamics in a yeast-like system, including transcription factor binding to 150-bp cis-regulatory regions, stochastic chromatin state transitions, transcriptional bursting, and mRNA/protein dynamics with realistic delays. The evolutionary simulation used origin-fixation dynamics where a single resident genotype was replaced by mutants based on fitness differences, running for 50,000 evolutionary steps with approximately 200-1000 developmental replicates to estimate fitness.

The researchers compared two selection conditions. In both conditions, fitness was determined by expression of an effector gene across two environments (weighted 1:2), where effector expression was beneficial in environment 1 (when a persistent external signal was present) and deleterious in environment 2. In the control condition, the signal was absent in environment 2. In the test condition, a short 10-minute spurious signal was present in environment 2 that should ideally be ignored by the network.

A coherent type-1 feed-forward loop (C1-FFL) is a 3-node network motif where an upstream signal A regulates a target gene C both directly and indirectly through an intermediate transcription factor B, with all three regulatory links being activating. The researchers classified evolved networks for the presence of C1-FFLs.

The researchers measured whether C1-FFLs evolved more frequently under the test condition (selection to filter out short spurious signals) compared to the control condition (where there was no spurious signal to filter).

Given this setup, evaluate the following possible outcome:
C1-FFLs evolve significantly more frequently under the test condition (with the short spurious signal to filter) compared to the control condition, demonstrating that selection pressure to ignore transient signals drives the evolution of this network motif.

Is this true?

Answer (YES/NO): YES